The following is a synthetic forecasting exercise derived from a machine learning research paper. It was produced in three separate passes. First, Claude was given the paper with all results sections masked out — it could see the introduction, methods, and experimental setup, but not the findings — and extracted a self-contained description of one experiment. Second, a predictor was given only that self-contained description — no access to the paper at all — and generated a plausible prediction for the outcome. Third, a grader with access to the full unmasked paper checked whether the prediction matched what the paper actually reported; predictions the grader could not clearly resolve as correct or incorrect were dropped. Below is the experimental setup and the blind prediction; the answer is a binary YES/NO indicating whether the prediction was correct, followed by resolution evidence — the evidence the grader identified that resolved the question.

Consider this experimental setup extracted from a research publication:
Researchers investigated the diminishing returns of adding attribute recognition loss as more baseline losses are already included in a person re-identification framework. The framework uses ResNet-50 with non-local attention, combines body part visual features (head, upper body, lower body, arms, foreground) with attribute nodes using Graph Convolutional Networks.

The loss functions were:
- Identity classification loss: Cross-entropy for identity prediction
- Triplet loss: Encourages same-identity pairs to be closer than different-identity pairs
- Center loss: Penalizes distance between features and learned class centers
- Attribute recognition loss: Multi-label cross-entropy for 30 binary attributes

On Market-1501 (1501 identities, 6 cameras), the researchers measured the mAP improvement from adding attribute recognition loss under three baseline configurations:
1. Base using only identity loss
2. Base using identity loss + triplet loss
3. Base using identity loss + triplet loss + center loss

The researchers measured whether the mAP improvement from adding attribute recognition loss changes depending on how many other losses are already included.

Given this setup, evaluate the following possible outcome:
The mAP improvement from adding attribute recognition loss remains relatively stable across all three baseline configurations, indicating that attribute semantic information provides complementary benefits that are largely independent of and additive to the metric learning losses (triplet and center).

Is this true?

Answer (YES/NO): NO